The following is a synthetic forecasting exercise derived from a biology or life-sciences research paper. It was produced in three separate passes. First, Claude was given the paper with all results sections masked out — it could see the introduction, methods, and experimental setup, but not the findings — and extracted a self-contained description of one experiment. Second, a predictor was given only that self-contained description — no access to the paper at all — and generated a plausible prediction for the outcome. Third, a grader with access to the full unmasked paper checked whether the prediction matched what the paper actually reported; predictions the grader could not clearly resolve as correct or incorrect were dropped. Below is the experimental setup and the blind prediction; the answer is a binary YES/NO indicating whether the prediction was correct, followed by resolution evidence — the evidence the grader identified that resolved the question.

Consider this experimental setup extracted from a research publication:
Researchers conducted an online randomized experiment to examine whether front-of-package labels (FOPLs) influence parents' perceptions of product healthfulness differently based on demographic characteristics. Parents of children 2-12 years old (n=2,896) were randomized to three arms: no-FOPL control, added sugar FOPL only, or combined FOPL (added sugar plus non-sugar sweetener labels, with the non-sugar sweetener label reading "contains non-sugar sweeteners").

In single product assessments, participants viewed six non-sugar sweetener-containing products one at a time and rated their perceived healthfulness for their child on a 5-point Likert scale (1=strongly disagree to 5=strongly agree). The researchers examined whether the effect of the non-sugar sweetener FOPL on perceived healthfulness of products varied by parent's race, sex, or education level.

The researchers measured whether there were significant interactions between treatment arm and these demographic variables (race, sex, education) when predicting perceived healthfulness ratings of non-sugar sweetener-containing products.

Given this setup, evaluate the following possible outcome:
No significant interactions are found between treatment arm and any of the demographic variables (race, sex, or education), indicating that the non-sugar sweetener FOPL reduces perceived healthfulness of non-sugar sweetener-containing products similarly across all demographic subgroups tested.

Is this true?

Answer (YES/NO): YES